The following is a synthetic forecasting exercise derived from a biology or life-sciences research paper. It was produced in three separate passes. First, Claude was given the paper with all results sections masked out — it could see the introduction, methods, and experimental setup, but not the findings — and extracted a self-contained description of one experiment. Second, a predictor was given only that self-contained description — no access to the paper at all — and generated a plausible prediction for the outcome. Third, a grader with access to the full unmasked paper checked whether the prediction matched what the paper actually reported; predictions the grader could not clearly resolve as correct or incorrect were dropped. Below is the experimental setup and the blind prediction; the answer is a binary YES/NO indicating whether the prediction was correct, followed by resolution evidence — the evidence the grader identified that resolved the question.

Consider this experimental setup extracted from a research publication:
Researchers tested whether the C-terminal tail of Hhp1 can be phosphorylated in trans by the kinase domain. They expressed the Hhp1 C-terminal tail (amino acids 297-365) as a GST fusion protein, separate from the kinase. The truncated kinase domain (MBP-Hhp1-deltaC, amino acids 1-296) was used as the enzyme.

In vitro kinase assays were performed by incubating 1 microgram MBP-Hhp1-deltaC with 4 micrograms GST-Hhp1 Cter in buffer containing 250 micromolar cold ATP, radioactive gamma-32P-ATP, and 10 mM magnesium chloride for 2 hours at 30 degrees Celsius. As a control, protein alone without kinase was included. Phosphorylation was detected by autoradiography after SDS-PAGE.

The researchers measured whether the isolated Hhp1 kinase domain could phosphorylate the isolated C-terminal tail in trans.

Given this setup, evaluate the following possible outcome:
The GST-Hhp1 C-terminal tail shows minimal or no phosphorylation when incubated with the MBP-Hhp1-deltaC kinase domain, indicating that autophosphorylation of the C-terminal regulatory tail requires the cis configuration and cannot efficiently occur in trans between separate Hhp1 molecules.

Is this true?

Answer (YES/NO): NO